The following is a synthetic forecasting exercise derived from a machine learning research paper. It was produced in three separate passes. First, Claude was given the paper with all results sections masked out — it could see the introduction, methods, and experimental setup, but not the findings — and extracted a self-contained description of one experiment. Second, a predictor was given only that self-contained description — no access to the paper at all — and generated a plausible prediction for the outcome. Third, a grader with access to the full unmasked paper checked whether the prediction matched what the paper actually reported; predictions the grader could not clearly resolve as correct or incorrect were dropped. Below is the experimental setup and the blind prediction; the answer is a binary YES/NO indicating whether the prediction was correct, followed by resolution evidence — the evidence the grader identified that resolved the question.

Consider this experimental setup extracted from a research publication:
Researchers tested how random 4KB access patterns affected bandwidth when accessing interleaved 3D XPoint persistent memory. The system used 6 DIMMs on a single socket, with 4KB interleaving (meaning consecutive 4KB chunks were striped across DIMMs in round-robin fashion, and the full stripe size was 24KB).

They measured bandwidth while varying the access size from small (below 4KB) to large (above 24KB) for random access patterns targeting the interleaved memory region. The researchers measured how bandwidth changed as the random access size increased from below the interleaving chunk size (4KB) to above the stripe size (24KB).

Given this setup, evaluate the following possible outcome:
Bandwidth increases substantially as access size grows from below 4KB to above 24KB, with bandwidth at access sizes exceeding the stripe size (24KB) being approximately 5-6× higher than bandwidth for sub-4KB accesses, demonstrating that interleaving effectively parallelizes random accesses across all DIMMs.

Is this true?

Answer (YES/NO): NO